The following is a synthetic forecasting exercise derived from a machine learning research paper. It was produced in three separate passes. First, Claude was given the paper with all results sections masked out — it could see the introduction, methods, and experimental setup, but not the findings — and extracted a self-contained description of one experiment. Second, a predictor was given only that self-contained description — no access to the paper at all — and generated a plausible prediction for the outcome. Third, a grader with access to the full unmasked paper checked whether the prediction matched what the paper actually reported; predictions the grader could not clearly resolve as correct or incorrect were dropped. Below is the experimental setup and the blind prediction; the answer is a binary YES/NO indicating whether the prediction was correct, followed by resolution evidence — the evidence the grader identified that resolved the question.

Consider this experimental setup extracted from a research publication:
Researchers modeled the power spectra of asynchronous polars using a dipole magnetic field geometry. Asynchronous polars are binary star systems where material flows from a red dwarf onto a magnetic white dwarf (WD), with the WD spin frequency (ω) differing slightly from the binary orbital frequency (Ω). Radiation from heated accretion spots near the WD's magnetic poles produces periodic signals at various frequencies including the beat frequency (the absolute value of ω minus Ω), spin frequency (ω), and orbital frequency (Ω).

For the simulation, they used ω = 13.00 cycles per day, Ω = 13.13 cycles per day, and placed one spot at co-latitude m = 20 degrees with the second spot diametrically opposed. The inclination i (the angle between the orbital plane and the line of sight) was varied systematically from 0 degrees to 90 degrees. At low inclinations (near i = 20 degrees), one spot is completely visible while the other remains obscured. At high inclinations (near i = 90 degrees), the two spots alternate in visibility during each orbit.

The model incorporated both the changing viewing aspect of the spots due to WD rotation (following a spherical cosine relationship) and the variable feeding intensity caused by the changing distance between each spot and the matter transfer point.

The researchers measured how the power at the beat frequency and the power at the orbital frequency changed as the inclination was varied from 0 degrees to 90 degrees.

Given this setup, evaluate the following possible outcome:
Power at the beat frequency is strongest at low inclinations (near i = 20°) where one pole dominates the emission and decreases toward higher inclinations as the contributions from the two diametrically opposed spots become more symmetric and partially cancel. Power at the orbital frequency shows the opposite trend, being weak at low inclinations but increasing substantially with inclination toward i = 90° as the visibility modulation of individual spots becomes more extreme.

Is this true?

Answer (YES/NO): YES